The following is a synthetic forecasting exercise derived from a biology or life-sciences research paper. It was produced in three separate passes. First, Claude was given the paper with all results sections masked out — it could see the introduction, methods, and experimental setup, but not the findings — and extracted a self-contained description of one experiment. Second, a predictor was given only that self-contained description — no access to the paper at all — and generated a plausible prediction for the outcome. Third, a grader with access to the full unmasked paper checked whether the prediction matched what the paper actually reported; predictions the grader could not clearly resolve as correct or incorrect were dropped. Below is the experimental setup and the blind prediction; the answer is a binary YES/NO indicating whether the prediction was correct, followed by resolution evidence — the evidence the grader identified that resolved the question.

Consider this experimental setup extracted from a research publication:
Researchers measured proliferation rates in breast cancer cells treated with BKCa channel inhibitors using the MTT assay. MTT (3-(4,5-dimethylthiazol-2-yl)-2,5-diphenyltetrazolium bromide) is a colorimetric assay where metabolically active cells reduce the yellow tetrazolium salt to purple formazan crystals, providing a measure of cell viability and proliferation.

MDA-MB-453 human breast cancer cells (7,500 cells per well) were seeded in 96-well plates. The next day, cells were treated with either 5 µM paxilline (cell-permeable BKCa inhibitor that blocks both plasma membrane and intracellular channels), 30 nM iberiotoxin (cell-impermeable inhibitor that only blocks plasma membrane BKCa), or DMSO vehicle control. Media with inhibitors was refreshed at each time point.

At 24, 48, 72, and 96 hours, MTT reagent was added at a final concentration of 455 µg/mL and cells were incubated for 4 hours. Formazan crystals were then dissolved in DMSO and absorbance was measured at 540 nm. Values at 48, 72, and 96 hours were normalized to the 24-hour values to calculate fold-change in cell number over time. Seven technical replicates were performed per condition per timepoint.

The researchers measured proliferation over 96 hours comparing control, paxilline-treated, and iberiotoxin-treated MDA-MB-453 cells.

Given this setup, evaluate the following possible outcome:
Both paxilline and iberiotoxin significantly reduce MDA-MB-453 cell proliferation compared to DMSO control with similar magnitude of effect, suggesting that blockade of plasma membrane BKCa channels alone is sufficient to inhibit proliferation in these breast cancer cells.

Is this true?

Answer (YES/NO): NO